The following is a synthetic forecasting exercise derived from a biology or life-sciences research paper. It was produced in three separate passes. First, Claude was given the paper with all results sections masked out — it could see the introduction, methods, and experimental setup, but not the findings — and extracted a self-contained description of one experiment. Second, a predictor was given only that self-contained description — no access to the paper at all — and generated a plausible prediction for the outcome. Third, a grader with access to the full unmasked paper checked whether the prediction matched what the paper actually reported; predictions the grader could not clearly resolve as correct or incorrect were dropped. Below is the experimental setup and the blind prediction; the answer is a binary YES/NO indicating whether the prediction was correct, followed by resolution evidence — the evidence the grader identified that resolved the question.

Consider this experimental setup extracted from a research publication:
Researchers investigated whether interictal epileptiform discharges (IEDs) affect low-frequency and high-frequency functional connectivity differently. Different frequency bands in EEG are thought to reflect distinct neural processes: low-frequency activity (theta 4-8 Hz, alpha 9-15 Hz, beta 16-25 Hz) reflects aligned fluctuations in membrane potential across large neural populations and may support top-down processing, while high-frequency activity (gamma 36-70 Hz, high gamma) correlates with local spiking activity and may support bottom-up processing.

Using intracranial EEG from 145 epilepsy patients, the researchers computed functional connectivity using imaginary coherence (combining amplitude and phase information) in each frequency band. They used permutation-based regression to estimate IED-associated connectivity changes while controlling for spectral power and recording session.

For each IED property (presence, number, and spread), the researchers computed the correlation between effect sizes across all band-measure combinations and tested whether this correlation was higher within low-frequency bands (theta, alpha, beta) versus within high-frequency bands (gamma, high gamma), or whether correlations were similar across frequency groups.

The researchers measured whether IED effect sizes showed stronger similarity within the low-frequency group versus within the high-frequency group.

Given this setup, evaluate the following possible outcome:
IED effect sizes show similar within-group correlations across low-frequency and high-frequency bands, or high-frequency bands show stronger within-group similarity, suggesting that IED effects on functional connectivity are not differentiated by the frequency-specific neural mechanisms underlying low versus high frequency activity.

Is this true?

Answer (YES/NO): YES